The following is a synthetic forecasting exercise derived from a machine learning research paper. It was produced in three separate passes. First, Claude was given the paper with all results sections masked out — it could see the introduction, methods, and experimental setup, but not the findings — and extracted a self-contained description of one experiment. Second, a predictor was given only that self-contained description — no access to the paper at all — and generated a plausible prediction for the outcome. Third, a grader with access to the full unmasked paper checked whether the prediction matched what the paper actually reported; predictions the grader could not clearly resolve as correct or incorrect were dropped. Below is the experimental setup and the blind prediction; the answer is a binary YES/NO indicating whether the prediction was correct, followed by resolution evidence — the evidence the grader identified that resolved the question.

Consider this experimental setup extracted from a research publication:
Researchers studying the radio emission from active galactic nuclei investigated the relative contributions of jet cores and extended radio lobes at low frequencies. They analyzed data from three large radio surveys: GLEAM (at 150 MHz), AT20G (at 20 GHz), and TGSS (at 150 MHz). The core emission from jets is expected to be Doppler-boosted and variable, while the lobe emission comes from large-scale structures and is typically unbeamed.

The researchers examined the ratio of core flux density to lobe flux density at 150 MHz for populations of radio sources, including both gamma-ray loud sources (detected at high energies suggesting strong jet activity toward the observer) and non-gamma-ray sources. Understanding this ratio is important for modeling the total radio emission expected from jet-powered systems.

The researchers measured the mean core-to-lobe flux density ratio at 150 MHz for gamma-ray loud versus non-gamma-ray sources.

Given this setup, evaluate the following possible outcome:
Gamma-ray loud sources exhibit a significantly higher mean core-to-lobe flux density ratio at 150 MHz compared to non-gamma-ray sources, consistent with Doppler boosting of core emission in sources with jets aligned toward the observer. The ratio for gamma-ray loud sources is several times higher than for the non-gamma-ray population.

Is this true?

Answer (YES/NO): NO